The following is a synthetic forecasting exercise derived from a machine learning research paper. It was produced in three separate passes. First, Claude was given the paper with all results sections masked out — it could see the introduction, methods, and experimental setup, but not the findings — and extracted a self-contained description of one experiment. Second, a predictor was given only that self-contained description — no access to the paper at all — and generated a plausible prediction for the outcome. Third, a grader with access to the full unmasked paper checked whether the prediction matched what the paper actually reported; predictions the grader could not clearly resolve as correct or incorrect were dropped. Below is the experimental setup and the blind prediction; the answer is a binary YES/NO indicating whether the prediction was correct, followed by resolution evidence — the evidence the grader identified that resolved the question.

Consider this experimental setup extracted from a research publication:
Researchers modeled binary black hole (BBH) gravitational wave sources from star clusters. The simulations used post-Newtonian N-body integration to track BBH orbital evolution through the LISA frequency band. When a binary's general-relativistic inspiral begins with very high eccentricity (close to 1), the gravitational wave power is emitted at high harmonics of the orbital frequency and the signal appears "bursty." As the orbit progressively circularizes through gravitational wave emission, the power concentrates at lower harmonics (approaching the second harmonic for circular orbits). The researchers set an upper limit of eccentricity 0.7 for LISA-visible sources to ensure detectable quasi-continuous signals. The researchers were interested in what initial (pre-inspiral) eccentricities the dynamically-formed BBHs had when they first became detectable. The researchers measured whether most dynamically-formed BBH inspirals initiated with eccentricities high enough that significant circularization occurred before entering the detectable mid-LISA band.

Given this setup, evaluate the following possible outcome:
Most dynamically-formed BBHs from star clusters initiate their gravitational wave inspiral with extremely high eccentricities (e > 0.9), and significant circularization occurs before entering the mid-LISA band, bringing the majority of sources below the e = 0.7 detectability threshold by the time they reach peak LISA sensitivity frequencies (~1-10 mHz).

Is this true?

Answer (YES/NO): YES